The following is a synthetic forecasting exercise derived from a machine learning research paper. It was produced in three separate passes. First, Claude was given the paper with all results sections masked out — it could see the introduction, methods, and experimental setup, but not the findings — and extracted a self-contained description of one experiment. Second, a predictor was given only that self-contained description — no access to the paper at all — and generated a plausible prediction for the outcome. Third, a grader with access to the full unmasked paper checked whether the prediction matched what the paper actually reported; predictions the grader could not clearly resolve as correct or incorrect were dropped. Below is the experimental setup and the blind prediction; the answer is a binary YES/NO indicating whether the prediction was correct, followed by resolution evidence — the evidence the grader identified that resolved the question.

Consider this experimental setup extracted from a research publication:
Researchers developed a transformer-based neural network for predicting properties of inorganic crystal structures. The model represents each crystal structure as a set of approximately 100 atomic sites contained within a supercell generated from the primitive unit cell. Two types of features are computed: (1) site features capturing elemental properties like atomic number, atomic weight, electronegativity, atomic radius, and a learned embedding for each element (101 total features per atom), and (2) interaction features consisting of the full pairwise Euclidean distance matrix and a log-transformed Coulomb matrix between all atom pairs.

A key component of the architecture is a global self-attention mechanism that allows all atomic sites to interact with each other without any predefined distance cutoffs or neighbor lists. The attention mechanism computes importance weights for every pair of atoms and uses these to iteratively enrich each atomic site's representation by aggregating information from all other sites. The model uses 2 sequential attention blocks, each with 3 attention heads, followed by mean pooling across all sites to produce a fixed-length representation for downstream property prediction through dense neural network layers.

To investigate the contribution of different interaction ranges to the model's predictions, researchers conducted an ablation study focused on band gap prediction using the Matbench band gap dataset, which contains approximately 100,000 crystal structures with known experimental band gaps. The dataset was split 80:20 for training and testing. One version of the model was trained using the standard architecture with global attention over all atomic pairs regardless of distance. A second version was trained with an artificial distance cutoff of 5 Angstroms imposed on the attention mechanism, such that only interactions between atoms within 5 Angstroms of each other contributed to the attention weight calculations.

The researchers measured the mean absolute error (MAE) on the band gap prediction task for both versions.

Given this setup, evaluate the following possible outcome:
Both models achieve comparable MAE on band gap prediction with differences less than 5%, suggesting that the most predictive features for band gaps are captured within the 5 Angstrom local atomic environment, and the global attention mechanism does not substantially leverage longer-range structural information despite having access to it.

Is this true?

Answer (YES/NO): NO